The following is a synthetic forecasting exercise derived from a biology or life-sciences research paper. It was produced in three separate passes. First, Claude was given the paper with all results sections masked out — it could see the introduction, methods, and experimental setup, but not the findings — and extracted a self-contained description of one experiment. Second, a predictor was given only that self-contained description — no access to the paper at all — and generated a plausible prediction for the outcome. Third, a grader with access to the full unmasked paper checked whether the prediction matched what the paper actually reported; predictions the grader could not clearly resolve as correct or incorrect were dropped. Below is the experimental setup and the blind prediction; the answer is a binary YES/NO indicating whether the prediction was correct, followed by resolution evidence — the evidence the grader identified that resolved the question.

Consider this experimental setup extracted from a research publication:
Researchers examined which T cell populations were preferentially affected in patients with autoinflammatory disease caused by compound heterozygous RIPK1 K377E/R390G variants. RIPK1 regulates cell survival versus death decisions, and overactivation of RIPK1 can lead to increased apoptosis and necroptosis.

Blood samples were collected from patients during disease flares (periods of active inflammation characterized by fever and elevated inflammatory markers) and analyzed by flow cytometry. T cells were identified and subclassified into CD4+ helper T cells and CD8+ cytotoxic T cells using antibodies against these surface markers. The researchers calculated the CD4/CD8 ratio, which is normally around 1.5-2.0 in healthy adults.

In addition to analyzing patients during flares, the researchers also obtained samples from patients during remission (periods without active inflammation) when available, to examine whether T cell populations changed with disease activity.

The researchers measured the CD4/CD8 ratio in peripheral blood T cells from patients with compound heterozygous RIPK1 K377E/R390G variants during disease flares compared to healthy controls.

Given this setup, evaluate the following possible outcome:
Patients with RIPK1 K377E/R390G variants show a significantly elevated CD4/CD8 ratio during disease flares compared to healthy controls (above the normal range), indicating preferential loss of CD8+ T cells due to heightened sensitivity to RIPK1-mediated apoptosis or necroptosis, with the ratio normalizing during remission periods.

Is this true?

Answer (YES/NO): YES